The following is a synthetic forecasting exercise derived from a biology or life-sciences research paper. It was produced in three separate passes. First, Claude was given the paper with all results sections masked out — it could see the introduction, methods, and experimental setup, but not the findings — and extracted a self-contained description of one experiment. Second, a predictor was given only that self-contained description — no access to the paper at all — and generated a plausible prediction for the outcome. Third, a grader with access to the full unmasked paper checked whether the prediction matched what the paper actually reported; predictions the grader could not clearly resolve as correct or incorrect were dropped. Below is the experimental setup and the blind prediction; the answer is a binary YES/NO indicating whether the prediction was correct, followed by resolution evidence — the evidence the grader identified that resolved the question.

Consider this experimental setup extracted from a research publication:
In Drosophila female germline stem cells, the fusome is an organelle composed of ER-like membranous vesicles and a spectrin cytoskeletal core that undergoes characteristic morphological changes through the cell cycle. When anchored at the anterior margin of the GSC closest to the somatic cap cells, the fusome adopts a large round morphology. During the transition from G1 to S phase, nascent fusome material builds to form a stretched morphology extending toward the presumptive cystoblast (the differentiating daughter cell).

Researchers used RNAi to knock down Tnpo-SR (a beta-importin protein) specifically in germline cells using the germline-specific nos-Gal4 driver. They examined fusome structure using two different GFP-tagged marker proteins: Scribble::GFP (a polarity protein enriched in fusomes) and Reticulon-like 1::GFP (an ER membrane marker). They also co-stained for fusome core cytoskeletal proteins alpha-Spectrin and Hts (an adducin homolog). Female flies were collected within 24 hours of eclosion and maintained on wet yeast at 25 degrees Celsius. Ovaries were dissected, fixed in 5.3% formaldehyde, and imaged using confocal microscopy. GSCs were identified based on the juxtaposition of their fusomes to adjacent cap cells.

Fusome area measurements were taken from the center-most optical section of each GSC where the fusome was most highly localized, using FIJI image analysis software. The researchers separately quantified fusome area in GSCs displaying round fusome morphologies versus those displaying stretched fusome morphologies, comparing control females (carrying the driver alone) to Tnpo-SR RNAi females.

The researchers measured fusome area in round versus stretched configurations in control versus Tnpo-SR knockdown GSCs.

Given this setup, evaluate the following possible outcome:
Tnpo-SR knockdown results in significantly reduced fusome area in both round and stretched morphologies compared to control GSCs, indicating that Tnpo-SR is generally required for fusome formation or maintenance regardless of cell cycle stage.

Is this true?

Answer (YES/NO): YES